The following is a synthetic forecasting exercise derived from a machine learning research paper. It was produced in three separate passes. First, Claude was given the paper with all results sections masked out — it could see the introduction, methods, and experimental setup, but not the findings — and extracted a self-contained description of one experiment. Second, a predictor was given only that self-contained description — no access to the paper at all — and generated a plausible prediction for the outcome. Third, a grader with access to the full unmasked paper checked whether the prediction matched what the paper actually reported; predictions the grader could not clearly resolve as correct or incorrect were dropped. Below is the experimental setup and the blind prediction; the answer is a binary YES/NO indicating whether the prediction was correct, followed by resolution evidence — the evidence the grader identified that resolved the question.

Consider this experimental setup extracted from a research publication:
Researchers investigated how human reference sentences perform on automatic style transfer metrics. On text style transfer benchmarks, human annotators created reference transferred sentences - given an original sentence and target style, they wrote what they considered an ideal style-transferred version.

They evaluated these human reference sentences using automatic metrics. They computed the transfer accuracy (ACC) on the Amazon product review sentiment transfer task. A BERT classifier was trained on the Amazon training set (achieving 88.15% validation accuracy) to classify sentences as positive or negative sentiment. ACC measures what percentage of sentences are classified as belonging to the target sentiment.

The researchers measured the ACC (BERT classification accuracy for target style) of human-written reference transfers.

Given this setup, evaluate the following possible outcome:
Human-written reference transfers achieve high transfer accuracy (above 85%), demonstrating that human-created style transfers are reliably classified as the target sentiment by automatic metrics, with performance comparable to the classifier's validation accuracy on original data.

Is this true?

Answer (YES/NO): NO